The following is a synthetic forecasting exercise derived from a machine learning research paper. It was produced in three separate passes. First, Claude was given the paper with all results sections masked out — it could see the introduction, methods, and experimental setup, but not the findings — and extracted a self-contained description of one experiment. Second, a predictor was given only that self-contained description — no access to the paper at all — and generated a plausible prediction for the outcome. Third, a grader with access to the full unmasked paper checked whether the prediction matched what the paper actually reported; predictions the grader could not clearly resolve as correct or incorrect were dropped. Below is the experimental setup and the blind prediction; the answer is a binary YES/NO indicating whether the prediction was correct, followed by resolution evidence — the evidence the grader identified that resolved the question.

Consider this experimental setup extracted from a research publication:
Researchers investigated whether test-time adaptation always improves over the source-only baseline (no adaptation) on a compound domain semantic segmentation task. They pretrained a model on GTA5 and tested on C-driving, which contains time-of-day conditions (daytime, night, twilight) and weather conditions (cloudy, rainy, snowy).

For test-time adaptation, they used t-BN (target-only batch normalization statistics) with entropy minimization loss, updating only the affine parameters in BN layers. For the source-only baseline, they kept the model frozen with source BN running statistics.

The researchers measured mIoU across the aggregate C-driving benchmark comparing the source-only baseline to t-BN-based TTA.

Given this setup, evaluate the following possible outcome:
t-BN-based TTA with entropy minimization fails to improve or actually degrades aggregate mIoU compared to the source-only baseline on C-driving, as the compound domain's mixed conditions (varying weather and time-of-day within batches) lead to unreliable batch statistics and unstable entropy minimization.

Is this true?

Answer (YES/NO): YES